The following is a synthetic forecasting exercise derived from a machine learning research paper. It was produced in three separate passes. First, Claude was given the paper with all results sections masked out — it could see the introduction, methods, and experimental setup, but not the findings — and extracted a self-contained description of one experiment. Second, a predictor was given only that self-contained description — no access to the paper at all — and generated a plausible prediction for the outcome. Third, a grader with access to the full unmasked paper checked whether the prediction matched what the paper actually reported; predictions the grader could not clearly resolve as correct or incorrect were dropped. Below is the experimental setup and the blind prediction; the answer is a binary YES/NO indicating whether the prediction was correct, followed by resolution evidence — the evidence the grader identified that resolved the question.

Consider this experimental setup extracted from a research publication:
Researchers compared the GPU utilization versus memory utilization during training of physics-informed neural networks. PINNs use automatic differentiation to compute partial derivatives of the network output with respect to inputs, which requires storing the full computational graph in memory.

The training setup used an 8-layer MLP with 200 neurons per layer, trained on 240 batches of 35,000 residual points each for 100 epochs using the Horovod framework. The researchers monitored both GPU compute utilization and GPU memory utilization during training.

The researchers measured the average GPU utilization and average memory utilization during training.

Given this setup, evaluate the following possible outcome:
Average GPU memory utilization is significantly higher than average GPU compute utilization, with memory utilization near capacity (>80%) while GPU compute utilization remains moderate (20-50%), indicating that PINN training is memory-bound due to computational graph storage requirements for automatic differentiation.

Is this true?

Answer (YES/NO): NO